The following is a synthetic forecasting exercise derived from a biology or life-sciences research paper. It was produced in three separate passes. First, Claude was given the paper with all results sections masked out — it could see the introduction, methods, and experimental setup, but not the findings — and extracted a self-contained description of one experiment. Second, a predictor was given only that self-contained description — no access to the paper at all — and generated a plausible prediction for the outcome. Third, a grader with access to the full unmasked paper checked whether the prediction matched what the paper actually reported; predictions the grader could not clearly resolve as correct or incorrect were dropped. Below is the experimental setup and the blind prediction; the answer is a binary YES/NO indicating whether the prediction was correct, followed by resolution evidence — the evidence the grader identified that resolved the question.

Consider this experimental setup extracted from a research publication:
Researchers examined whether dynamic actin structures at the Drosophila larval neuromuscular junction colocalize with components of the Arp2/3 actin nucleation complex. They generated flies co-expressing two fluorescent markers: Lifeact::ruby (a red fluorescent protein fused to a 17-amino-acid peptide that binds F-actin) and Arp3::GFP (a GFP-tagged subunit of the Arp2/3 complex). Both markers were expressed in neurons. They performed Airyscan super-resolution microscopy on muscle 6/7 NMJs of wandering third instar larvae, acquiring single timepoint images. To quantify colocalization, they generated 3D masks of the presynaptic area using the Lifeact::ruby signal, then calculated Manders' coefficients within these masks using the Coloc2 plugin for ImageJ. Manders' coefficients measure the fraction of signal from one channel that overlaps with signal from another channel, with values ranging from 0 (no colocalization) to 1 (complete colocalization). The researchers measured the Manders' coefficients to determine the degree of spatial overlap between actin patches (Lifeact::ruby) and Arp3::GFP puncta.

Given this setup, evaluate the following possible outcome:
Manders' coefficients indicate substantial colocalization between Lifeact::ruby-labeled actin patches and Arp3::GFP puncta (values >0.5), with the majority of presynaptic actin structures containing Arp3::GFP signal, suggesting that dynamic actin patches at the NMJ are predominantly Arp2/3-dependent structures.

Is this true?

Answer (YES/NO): YES